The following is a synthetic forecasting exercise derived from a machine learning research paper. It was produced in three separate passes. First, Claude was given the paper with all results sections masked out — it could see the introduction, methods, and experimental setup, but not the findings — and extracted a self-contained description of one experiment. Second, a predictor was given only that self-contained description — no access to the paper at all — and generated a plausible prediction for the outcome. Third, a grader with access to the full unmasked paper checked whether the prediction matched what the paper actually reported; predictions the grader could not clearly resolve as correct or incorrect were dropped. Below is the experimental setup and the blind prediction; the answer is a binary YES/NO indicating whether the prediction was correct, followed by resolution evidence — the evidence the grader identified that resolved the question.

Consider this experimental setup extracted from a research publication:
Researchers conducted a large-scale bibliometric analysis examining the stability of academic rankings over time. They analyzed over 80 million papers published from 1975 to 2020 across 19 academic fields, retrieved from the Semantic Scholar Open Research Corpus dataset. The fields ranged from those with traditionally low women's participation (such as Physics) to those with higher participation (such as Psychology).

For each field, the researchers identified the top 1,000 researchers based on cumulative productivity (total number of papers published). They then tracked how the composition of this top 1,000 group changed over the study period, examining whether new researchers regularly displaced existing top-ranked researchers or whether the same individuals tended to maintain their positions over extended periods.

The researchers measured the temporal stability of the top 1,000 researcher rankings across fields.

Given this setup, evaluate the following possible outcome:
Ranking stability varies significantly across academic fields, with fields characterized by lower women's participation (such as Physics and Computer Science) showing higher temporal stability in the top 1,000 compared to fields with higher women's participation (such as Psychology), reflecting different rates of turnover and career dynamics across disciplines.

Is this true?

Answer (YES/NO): NO